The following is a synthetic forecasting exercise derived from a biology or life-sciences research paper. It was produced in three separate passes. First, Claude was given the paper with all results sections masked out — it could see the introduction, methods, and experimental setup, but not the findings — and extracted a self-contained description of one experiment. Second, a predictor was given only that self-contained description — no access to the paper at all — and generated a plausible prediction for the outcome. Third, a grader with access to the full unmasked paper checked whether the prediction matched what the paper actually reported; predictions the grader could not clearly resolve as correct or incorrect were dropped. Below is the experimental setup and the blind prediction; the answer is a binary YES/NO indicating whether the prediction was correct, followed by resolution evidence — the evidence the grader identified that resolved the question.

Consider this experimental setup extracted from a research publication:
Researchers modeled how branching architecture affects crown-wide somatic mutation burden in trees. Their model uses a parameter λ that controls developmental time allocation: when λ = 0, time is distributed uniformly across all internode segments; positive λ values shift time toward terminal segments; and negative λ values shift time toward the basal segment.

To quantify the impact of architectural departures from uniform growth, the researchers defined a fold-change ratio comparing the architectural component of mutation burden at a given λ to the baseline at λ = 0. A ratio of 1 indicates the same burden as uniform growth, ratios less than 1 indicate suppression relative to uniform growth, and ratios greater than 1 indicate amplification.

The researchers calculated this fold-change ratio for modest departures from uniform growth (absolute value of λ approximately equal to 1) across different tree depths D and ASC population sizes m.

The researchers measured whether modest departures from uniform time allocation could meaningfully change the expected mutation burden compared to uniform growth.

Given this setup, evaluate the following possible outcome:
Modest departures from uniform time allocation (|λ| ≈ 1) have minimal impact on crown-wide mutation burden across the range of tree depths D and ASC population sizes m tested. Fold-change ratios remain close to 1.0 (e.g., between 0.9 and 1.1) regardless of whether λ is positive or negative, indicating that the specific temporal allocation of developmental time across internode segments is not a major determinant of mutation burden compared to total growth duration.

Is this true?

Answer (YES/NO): NO